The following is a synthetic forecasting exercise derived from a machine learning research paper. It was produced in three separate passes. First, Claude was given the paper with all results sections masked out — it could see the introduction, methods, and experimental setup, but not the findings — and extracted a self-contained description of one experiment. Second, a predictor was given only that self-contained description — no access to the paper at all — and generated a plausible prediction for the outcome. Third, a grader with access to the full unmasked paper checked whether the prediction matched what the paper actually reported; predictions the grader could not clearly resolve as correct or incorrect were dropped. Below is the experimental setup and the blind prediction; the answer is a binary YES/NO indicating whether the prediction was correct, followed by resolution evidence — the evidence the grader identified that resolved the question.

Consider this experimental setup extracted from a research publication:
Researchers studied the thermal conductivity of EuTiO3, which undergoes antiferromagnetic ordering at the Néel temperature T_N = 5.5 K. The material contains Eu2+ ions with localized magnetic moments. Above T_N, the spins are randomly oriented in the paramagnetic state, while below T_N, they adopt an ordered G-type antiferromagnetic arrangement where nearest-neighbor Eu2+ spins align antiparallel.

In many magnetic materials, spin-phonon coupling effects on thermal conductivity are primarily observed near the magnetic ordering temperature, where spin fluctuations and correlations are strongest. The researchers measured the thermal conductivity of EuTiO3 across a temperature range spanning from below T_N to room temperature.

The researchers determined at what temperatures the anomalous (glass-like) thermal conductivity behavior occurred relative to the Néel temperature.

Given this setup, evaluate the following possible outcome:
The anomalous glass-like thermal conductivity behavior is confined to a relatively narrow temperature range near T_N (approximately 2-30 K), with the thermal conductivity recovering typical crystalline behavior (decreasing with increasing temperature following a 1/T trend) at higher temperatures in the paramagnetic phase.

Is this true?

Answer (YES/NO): NO